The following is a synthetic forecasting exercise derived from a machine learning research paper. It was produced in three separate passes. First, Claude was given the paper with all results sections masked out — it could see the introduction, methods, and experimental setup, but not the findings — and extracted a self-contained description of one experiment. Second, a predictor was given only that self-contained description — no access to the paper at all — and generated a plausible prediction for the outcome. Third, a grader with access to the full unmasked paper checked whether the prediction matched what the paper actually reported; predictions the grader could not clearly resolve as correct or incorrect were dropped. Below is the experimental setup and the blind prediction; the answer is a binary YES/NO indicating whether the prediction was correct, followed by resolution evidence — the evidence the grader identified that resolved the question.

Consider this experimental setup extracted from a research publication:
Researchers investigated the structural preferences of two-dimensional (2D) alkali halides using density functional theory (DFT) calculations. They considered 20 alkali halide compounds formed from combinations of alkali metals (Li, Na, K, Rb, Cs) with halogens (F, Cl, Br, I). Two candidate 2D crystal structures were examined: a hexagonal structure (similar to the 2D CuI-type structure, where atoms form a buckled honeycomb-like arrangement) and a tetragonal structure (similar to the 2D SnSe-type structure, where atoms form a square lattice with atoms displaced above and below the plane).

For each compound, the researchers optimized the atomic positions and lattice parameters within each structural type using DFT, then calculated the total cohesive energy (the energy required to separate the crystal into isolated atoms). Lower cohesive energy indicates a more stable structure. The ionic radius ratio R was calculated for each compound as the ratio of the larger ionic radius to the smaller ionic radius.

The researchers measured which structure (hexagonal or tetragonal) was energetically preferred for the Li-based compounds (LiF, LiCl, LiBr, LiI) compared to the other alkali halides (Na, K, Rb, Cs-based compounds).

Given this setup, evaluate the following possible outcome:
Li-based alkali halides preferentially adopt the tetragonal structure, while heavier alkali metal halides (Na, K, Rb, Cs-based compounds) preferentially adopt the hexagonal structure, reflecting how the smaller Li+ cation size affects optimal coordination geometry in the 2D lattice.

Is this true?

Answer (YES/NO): NO